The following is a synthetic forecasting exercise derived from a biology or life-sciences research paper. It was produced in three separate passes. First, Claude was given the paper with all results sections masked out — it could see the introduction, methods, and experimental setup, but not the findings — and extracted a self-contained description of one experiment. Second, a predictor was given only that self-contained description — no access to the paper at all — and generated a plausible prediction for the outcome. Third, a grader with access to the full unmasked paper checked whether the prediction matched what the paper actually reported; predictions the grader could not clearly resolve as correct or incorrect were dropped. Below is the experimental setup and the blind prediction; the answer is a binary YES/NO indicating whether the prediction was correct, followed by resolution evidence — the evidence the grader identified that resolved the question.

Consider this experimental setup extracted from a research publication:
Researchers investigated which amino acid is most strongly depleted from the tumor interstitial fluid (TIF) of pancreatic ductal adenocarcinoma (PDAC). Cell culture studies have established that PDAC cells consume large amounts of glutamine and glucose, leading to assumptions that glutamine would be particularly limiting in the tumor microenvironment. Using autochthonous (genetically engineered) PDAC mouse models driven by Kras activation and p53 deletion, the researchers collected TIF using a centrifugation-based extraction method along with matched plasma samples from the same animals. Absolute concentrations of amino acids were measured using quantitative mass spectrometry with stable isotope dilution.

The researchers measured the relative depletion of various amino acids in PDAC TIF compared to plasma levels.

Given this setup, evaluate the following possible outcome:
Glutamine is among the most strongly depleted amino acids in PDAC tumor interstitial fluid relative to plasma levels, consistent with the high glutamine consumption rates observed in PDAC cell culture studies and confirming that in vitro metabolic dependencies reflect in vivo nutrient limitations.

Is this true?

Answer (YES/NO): NO